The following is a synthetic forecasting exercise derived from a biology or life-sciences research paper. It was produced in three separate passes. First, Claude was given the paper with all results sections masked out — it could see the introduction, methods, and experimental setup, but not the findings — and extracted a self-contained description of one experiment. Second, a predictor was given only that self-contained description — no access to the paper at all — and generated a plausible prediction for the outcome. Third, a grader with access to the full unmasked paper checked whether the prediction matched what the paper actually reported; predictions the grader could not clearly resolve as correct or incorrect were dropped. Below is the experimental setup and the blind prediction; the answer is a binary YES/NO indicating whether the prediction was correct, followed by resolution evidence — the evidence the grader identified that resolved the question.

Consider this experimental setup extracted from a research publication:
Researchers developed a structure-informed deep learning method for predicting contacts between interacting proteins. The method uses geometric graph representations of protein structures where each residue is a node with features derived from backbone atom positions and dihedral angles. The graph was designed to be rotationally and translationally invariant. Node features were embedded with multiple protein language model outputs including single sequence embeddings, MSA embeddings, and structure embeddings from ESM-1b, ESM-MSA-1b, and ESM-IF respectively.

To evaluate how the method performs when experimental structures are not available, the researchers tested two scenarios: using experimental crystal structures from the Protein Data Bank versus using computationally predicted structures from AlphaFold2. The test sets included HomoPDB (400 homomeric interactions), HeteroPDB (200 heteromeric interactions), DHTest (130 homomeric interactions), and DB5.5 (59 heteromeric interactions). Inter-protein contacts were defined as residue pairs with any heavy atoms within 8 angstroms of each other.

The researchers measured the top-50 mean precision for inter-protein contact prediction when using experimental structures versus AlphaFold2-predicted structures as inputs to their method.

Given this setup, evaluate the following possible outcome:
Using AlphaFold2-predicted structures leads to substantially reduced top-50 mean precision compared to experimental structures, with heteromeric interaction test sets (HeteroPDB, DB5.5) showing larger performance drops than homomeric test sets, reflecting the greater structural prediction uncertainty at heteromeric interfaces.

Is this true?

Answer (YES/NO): NO